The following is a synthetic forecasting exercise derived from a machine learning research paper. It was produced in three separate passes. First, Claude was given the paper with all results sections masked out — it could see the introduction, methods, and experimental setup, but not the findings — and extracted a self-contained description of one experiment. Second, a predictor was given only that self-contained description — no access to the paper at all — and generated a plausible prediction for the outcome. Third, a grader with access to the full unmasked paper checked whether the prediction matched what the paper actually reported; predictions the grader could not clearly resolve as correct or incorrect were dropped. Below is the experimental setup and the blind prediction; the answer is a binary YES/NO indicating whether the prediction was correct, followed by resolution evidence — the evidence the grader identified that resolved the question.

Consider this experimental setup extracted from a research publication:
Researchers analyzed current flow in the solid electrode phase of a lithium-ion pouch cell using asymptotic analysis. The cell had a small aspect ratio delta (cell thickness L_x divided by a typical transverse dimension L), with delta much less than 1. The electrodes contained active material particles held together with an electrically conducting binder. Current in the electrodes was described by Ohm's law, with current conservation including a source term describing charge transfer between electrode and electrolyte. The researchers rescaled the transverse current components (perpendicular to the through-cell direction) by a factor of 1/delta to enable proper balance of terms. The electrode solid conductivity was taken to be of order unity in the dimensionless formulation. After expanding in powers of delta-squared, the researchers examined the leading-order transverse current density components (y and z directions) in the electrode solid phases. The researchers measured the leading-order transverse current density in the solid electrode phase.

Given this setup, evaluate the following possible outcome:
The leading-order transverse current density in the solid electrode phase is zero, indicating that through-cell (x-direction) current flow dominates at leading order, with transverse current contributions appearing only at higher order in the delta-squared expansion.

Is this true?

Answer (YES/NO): YES